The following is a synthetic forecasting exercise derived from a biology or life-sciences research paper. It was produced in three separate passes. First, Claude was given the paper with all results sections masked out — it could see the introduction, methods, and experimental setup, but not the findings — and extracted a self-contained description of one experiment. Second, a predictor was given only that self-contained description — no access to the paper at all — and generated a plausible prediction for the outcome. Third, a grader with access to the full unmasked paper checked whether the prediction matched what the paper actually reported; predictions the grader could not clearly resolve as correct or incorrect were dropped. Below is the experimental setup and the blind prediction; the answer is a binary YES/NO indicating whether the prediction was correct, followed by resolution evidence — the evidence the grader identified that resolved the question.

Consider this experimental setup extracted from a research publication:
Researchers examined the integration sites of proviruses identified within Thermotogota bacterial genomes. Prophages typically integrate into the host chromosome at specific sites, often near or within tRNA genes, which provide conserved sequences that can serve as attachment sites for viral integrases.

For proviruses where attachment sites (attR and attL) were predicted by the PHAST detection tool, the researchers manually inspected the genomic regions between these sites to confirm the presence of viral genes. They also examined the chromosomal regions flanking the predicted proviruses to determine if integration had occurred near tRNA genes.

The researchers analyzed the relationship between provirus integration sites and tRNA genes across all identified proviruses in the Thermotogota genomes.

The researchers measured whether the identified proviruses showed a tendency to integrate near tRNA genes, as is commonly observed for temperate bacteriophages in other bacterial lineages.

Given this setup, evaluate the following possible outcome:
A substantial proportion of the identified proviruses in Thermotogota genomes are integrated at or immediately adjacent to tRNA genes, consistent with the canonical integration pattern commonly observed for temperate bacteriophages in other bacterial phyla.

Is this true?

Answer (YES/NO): YES